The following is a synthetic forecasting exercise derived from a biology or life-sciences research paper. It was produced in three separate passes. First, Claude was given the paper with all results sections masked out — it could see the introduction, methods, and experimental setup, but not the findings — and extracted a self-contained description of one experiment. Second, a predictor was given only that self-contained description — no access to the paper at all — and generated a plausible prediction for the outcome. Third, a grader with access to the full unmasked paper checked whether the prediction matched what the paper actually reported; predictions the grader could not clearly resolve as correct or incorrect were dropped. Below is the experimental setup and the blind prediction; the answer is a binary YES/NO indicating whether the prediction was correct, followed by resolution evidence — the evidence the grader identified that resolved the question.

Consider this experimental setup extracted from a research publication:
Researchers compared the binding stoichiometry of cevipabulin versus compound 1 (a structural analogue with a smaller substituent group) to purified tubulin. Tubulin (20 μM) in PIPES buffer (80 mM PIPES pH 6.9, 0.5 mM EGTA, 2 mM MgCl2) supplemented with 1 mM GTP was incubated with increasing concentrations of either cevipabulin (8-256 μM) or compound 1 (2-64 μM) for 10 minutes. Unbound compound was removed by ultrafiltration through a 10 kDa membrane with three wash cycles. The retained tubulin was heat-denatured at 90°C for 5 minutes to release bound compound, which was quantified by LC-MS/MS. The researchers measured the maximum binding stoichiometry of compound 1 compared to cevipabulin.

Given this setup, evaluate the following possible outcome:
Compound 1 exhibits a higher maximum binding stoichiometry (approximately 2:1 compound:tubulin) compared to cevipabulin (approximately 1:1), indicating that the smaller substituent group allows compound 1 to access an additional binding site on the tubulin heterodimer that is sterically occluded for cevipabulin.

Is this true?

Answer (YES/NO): NO